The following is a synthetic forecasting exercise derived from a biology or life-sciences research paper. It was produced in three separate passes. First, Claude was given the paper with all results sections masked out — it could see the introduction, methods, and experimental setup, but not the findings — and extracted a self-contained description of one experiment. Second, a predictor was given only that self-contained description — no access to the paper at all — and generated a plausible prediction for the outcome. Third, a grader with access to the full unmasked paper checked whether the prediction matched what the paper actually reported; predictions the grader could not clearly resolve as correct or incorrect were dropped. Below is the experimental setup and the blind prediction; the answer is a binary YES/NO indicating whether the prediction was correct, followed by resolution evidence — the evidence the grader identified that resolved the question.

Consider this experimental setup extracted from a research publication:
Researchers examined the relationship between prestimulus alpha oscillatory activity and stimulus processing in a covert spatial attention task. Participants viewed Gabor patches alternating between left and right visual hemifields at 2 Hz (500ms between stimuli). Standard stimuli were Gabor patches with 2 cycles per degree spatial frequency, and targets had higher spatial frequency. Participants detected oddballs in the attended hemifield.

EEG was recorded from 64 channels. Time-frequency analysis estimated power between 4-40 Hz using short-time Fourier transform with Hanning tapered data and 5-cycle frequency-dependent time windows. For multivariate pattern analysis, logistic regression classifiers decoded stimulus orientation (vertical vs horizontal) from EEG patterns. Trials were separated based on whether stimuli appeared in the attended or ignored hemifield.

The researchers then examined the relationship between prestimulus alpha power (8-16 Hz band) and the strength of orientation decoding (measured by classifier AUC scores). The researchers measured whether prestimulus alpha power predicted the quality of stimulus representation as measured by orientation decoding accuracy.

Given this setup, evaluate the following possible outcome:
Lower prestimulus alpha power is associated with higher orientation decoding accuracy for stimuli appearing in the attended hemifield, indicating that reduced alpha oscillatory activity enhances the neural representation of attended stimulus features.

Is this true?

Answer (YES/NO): YES